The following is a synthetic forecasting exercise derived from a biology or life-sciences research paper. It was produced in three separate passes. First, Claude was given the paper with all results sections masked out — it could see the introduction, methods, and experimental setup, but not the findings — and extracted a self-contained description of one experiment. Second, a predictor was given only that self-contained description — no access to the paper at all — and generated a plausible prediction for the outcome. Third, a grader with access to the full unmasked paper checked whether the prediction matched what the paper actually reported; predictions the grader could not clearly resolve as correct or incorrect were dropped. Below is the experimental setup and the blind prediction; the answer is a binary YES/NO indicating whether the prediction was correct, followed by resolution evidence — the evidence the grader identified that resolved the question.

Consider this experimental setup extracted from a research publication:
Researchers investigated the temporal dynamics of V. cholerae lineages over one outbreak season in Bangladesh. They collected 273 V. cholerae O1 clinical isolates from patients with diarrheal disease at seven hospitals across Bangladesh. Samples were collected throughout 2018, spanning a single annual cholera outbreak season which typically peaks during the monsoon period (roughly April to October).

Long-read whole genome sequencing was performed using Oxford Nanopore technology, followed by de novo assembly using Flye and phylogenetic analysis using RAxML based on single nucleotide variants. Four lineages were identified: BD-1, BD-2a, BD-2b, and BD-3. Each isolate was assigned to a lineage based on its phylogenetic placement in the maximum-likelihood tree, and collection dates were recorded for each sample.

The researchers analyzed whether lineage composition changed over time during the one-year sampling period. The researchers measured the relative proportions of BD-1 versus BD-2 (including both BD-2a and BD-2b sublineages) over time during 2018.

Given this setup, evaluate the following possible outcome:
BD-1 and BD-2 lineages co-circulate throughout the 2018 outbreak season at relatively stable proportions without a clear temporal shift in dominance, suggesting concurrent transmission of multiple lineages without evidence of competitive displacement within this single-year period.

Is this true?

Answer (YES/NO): NO